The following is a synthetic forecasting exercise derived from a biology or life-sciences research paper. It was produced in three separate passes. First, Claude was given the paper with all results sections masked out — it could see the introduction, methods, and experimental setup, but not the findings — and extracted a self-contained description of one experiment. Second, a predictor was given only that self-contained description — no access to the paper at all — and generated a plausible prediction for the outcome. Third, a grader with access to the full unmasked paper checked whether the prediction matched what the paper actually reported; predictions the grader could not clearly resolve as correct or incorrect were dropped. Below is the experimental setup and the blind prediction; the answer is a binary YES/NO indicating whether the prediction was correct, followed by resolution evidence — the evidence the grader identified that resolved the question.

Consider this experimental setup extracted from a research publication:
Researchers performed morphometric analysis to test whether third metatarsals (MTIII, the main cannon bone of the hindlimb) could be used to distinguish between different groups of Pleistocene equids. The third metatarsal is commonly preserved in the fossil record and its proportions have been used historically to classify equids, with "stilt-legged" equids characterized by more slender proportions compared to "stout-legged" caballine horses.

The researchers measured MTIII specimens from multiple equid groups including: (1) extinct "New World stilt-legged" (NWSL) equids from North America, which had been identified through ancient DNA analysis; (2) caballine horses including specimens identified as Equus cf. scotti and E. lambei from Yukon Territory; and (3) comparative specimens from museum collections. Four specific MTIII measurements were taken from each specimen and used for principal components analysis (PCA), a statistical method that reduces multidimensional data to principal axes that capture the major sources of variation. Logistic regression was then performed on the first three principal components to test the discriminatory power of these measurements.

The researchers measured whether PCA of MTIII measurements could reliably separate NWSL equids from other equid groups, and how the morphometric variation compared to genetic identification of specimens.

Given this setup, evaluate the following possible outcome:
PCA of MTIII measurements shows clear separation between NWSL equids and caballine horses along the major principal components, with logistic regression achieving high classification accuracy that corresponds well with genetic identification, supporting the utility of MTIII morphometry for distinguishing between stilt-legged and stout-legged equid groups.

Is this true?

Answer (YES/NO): YES